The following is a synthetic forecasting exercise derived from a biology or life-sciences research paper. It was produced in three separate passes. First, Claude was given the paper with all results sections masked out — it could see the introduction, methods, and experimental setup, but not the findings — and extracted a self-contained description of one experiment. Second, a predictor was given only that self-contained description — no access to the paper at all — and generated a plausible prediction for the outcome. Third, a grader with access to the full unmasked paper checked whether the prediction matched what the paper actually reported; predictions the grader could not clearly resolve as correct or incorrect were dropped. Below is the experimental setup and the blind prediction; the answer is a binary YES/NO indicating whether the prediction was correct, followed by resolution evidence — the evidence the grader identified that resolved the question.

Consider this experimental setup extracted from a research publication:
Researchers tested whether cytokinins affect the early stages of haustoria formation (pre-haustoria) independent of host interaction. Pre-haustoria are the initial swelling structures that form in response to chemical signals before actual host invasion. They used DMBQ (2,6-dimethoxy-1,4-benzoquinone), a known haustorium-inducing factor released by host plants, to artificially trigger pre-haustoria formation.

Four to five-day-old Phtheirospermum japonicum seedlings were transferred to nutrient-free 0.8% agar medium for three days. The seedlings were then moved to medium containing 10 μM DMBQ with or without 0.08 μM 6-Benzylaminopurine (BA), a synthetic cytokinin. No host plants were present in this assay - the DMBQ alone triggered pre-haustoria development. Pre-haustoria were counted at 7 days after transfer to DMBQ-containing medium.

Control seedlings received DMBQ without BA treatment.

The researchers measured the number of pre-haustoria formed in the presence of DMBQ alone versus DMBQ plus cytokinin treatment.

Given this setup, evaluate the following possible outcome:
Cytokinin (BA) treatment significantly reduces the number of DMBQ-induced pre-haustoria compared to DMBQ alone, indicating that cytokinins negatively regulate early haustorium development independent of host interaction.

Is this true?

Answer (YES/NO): YES